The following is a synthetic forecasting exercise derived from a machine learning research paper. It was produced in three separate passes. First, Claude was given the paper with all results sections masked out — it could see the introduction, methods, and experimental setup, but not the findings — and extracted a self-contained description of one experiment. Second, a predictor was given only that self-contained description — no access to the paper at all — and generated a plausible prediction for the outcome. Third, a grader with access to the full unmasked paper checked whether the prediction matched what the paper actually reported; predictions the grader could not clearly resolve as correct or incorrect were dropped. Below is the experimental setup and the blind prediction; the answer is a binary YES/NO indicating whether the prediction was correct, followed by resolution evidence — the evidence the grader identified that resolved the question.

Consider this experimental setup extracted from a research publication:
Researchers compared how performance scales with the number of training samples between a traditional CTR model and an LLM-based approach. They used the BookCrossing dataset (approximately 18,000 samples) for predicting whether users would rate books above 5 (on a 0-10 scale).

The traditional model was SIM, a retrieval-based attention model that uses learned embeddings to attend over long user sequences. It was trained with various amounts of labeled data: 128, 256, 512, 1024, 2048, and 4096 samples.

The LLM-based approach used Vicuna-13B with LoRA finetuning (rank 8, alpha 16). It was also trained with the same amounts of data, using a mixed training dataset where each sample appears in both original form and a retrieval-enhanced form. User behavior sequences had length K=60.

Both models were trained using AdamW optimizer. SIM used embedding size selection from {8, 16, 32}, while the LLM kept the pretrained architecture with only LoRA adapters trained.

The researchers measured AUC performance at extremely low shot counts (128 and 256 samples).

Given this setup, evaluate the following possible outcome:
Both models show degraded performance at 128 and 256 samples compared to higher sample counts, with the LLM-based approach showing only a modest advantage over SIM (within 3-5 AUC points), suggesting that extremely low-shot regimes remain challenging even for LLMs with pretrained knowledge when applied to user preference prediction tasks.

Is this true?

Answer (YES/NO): NO